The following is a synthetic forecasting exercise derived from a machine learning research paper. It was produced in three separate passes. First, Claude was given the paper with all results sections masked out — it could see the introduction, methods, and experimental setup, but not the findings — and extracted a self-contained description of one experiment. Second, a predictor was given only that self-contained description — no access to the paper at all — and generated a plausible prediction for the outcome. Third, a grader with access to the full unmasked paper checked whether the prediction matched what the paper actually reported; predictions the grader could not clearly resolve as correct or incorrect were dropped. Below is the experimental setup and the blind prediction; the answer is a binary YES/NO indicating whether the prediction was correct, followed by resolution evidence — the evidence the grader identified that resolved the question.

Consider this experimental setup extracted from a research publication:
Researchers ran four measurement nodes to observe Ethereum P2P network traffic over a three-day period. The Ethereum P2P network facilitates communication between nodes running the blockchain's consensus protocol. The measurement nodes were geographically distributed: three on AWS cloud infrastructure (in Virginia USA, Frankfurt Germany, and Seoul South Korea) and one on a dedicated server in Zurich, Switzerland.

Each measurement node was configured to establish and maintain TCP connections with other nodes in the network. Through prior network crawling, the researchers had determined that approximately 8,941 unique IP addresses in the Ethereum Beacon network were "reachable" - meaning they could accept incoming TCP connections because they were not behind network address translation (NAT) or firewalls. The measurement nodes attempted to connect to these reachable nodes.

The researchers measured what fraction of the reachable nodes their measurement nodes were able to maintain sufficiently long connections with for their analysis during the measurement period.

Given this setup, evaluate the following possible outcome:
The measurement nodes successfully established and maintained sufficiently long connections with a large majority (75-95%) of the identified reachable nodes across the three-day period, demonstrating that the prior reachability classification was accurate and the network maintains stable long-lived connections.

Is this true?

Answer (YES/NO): NO